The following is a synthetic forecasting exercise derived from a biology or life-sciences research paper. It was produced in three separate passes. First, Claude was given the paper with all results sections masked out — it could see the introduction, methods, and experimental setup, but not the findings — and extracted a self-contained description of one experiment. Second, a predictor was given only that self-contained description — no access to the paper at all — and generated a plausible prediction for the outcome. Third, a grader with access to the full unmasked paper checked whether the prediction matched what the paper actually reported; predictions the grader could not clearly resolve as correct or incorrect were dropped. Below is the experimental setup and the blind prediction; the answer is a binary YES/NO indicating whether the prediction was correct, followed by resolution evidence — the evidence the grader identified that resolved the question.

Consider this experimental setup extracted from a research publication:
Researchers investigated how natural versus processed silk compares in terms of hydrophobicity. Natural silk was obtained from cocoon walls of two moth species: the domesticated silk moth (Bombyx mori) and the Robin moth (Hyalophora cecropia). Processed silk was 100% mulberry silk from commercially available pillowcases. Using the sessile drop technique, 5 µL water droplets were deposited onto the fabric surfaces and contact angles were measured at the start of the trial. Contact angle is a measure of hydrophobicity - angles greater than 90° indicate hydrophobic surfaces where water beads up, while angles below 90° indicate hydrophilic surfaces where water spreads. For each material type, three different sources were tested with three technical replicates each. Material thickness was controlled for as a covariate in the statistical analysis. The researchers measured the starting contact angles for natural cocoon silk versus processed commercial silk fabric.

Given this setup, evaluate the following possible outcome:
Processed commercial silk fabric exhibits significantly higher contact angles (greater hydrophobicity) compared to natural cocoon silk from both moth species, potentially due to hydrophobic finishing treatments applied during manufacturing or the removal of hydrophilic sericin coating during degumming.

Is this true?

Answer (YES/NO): NO